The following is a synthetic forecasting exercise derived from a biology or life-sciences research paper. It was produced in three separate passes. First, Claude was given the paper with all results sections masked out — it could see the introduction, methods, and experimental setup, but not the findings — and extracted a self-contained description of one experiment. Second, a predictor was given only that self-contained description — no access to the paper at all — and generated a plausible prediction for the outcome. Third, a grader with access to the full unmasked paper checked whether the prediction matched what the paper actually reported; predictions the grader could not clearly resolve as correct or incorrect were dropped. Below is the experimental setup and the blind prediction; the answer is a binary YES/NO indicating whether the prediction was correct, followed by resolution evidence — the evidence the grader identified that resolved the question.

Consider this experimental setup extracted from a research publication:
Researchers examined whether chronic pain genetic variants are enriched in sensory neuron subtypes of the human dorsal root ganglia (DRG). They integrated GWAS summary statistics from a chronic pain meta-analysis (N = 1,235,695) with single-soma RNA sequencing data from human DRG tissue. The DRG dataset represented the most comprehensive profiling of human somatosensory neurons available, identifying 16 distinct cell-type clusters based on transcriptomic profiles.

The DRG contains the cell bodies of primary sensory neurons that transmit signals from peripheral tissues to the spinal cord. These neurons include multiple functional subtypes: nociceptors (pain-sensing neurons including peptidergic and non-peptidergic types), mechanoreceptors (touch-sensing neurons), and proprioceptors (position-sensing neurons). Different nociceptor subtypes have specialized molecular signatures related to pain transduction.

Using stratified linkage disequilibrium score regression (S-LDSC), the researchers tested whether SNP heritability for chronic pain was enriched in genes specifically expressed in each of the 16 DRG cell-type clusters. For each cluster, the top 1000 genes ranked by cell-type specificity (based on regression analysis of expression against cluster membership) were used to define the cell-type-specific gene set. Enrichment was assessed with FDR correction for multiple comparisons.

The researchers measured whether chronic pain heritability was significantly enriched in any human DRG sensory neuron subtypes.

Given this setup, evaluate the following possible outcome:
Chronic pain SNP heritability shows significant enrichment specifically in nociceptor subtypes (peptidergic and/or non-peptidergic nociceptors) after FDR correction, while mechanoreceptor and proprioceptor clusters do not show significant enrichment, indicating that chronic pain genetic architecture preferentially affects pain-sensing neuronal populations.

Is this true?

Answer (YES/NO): NO